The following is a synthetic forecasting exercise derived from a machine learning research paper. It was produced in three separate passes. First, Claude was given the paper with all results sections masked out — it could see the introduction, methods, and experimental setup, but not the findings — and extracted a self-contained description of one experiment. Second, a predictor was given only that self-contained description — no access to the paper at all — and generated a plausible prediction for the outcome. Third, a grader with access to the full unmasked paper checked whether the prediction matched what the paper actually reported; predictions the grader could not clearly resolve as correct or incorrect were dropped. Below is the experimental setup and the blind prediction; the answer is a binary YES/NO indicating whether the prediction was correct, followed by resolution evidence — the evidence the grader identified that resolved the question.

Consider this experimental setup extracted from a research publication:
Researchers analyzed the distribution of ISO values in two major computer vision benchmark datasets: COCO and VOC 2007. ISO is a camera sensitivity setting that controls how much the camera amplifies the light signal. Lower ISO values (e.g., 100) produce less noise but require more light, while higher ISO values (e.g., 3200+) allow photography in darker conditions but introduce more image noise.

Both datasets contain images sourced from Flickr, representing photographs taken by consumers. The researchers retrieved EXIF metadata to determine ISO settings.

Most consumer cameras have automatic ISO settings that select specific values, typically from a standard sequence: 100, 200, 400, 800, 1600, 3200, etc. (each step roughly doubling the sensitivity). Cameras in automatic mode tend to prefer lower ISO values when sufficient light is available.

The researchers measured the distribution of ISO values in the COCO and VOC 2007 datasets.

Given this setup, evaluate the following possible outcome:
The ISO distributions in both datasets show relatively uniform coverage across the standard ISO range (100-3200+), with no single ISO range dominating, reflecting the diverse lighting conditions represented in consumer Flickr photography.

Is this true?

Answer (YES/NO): NO